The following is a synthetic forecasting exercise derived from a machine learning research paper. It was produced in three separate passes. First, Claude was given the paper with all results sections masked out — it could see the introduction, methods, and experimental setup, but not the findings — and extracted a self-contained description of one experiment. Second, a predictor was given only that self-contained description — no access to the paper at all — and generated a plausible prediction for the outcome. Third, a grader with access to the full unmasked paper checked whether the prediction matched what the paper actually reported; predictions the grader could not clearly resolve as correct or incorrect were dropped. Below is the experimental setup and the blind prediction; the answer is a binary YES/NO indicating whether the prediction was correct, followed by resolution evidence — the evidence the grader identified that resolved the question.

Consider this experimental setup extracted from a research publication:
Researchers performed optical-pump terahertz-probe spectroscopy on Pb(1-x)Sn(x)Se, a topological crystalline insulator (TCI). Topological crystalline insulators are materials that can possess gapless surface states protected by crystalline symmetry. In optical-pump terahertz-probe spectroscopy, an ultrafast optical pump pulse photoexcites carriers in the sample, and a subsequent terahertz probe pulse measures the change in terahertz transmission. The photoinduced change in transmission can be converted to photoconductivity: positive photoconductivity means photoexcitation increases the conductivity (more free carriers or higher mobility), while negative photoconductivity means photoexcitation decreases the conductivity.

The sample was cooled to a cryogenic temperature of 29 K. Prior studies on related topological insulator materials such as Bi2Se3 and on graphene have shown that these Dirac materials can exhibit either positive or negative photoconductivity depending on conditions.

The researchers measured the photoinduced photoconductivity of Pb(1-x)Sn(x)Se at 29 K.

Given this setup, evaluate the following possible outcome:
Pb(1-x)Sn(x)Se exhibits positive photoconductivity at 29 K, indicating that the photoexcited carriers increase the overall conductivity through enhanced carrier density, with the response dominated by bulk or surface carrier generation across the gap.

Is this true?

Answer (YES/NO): NO